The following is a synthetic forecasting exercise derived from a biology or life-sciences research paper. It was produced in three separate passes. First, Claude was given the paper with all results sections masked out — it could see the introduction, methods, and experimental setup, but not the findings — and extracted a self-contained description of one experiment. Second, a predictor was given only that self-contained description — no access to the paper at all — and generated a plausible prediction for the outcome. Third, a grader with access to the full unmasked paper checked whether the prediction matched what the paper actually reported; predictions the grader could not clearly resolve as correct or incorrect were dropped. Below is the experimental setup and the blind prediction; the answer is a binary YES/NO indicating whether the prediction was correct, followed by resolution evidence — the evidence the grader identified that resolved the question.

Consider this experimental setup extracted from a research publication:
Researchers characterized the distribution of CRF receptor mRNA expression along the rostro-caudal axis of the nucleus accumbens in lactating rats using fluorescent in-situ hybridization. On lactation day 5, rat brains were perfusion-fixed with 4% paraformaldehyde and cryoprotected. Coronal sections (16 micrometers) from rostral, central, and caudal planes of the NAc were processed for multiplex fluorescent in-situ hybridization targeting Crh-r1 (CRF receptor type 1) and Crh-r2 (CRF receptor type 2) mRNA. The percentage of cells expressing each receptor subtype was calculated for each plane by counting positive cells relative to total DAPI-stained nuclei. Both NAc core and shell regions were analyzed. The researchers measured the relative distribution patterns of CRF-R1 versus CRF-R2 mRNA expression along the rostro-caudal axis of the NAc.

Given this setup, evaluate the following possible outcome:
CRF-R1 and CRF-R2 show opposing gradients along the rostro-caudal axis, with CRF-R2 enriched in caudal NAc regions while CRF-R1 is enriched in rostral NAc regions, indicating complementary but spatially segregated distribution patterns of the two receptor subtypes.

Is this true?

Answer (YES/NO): NO